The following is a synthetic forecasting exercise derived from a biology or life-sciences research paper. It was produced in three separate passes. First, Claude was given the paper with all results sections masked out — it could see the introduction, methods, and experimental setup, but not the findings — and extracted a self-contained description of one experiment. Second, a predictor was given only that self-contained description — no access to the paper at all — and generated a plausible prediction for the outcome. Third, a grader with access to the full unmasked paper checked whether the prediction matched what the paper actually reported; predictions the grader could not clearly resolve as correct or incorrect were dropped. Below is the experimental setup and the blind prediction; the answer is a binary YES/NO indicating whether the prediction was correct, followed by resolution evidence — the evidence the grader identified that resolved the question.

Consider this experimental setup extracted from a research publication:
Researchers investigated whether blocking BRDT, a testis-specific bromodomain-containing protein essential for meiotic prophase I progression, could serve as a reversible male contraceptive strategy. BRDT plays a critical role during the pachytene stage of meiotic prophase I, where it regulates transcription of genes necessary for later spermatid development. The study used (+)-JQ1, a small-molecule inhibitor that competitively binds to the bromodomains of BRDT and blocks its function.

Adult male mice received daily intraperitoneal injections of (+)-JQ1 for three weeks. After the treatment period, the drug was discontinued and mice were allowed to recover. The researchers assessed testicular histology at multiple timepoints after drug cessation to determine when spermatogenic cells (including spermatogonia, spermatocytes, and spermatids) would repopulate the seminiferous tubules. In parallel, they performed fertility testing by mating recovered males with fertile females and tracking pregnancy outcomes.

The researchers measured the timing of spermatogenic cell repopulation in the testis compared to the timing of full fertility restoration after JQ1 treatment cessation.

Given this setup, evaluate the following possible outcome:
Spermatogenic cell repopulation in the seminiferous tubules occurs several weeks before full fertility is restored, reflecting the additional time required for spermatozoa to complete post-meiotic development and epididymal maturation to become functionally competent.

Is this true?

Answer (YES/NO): NO